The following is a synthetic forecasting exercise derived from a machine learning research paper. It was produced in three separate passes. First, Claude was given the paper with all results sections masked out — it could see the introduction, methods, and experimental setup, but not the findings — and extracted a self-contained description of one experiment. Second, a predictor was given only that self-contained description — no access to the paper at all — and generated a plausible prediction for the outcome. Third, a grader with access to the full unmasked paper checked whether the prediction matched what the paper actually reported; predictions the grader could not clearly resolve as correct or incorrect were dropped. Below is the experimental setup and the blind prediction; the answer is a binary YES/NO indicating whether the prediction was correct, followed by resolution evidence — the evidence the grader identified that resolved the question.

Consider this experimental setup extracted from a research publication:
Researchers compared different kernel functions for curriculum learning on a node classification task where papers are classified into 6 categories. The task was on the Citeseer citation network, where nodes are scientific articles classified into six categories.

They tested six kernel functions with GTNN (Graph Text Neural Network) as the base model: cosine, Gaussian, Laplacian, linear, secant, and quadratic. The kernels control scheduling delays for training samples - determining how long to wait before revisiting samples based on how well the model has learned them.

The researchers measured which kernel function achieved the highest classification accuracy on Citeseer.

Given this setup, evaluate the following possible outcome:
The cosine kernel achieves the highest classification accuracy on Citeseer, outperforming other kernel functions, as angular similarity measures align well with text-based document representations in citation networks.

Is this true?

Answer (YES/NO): NO